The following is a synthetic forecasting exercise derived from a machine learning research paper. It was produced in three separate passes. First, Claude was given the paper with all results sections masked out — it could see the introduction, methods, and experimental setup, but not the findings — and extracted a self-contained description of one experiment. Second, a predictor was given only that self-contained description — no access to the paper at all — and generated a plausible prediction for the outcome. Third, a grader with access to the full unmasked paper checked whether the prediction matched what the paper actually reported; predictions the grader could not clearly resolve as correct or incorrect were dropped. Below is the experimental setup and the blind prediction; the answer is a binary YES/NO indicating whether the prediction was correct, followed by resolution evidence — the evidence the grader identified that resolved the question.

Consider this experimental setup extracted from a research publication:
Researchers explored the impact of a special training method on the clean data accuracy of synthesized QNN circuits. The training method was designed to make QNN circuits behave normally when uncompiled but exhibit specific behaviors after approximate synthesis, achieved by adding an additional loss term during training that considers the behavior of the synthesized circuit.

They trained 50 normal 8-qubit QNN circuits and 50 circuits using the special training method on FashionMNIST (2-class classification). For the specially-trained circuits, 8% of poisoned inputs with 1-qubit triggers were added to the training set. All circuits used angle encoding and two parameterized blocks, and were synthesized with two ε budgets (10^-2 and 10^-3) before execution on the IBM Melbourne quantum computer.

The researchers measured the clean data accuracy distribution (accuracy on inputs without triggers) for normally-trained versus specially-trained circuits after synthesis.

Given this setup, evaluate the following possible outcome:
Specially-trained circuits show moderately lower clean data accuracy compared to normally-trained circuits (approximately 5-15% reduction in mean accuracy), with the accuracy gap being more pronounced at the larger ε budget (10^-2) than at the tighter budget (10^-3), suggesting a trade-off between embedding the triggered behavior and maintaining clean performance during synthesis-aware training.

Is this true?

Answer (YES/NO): NO